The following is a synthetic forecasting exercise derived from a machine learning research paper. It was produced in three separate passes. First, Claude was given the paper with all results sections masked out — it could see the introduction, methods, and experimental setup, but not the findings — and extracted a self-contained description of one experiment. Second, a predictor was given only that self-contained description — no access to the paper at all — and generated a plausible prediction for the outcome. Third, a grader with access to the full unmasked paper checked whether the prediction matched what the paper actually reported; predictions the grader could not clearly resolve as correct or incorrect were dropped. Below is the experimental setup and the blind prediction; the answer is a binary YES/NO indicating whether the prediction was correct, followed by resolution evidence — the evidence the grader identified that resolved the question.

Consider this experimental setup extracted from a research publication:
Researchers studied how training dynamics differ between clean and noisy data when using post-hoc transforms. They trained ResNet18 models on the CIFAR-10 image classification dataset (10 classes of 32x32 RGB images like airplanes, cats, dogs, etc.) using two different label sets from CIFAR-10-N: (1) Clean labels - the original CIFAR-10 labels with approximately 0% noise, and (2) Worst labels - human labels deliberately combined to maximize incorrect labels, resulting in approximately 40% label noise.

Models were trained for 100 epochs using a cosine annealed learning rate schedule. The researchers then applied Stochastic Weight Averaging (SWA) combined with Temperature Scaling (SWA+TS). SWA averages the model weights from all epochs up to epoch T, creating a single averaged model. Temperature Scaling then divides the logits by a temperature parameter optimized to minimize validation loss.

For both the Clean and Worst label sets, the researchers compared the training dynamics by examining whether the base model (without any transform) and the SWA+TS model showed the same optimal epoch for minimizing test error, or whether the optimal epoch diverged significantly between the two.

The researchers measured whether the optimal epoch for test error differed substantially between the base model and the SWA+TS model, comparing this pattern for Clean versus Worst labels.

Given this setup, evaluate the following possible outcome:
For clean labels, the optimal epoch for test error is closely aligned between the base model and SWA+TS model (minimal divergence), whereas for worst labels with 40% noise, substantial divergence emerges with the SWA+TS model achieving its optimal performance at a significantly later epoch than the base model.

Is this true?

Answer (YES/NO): YES